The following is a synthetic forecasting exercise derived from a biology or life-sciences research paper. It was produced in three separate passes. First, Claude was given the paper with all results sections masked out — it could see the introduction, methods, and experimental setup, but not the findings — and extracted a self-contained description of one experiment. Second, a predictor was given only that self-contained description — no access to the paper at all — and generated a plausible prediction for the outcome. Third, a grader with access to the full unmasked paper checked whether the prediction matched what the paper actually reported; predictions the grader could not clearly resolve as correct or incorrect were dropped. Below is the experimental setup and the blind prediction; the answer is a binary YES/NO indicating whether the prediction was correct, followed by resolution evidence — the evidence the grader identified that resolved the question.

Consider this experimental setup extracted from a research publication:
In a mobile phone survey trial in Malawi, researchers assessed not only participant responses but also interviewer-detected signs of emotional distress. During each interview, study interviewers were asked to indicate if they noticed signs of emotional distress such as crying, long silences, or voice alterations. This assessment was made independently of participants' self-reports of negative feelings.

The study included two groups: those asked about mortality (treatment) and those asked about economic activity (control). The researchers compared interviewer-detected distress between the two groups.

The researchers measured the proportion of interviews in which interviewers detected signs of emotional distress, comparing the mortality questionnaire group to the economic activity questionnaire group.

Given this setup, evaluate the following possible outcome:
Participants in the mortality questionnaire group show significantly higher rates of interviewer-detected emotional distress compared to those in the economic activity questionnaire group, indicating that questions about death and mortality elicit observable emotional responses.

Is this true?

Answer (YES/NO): NO